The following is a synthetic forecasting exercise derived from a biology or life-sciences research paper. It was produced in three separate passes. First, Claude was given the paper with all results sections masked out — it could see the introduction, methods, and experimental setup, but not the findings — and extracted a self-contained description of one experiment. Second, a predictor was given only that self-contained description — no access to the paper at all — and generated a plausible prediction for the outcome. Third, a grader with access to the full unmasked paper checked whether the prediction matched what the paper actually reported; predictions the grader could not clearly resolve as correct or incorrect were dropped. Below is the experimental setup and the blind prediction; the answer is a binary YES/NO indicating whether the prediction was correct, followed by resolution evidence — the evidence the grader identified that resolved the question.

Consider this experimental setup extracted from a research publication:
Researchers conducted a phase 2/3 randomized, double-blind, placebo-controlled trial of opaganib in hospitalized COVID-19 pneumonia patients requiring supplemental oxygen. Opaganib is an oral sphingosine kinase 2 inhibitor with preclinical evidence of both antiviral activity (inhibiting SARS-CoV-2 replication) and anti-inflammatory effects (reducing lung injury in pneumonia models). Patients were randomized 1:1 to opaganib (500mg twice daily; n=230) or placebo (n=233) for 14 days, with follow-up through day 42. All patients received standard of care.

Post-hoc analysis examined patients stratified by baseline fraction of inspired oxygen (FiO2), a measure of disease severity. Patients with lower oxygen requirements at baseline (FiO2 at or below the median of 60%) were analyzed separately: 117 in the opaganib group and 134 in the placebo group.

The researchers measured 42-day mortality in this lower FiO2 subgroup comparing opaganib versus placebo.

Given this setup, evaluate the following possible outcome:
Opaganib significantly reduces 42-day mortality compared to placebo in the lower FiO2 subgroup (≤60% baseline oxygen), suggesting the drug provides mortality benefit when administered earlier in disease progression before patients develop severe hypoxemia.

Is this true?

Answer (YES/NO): YES